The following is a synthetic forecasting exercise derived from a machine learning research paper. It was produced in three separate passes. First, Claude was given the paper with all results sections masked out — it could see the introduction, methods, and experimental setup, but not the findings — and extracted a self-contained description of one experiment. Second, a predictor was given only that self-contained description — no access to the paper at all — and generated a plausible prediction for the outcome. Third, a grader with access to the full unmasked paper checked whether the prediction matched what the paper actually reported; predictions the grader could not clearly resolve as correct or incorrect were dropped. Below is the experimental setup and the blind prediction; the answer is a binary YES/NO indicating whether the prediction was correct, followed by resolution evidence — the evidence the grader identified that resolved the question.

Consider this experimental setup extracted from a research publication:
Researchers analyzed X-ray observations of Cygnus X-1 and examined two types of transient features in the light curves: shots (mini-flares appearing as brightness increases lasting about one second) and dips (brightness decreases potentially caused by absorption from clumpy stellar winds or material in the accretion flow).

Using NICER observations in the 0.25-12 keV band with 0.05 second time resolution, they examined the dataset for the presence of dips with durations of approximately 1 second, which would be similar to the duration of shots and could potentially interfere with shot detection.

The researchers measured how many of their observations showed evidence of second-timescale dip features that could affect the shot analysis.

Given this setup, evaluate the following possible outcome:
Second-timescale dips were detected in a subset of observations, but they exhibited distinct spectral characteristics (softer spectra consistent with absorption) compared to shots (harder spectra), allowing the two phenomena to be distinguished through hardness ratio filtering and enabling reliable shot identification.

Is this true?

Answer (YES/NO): NO